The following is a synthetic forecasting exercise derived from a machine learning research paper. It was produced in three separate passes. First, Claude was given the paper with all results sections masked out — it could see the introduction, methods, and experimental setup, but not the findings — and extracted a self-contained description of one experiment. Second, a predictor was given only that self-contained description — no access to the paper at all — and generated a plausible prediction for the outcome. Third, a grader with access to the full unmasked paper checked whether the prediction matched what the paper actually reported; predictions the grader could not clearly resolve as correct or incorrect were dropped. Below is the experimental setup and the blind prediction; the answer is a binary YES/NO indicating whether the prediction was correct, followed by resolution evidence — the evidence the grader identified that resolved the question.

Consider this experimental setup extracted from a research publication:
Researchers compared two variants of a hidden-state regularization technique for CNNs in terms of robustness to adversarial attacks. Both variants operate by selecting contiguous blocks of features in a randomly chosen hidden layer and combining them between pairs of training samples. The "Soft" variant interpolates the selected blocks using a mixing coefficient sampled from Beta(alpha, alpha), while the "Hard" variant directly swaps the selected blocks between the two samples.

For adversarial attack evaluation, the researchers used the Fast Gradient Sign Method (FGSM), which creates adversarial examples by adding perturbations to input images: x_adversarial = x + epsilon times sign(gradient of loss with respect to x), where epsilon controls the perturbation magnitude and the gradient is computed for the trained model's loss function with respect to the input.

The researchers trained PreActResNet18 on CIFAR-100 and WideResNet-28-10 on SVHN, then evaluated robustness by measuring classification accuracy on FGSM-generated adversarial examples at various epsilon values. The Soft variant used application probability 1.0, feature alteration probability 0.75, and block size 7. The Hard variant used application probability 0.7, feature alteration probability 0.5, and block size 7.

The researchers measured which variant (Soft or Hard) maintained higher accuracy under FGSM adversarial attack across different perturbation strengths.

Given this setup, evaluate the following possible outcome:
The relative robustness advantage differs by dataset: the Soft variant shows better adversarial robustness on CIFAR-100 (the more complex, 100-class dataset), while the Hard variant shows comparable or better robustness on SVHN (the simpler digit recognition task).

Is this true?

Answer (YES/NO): NO